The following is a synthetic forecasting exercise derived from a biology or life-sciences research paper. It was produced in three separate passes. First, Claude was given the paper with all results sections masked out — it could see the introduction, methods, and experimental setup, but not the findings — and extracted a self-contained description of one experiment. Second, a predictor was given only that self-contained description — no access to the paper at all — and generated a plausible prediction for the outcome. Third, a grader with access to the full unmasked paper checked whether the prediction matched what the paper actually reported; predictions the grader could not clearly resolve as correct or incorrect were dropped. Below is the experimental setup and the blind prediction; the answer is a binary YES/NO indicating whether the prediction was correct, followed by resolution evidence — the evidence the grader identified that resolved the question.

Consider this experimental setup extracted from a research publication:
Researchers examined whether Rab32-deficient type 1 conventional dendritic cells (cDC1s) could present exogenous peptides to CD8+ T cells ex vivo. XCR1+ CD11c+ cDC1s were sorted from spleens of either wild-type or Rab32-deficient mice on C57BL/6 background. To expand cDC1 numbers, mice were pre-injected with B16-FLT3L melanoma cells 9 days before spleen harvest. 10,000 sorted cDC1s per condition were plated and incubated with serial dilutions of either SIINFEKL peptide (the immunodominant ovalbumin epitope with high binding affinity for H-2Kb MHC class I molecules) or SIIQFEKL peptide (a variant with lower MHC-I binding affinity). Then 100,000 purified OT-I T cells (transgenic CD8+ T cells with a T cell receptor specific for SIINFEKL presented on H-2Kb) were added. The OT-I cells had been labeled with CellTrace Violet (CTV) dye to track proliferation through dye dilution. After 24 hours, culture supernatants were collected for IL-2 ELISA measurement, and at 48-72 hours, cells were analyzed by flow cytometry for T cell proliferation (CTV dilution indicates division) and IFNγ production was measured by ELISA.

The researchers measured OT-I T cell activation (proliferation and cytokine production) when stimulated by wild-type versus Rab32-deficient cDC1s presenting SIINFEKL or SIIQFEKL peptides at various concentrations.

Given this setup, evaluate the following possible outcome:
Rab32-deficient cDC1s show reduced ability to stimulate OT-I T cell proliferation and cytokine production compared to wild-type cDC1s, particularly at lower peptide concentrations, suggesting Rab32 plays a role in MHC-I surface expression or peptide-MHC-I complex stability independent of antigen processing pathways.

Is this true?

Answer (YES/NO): NO